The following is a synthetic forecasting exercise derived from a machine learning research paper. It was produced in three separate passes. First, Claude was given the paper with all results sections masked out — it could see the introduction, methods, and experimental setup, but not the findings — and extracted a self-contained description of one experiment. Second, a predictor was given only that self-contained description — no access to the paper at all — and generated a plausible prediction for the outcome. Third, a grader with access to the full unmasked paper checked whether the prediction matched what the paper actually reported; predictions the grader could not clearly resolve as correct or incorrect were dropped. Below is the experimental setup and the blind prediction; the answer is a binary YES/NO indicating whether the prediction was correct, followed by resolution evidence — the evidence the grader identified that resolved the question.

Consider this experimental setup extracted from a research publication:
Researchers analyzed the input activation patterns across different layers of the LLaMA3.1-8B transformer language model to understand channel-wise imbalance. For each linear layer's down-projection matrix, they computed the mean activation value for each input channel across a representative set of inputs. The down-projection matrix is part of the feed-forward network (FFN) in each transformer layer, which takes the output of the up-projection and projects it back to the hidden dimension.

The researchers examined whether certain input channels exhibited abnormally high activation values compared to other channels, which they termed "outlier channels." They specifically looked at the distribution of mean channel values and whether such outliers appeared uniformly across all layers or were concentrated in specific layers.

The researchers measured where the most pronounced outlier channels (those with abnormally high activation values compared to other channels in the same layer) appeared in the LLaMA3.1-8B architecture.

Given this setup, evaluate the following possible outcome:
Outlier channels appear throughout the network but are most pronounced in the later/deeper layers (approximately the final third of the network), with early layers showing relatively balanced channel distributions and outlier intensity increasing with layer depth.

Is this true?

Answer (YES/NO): NO